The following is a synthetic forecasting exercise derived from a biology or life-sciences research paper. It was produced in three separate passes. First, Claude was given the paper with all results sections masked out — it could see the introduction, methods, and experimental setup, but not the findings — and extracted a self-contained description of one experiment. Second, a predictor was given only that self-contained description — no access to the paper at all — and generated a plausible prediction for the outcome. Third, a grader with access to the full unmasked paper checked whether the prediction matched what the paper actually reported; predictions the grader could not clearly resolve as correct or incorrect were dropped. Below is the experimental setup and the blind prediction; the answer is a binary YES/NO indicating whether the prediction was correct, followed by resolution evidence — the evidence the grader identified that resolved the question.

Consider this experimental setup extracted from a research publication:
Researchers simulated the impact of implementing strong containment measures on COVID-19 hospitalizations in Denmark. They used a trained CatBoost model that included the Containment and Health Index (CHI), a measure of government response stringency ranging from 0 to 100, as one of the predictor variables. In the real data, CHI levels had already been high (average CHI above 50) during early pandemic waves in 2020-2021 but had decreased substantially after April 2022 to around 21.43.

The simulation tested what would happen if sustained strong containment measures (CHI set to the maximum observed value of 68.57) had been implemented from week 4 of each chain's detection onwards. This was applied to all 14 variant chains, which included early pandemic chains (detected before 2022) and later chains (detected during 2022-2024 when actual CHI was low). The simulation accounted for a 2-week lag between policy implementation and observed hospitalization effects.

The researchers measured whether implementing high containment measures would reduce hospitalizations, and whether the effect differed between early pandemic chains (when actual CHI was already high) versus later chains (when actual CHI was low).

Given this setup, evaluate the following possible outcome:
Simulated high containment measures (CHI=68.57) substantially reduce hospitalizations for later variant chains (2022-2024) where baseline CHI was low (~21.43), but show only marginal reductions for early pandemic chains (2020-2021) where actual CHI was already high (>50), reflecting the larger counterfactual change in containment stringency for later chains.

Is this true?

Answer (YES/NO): YES